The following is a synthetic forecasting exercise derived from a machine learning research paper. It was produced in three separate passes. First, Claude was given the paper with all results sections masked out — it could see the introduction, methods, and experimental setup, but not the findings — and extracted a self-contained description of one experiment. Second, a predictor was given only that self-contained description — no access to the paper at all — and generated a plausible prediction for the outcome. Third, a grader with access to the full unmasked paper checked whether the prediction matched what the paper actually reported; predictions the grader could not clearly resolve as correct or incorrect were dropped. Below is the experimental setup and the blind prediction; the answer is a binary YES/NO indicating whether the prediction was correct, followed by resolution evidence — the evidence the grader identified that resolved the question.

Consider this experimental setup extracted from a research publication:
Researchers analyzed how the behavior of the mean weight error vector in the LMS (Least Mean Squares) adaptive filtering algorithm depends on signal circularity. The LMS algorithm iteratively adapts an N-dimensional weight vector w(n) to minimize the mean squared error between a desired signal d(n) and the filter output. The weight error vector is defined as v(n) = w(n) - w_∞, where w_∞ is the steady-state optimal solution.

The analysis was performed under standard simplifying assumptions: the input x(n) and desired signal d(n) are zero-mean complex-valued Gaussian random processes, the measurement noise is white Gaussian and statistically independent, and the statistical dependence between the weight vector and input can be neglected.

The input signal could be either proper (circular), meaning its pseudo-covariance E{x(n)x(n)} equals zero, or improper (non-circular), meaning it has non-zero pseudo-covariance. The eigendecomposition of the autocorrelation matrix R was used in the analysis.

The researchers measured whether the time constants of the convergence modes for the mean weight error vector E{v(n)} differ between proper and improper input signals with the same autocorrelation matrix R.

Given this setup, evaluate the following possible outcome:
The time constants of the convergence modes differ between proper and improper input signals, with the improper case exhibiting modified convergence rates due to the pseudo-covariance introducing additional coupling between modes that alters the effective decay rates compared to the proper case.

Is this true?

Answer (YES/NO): NO